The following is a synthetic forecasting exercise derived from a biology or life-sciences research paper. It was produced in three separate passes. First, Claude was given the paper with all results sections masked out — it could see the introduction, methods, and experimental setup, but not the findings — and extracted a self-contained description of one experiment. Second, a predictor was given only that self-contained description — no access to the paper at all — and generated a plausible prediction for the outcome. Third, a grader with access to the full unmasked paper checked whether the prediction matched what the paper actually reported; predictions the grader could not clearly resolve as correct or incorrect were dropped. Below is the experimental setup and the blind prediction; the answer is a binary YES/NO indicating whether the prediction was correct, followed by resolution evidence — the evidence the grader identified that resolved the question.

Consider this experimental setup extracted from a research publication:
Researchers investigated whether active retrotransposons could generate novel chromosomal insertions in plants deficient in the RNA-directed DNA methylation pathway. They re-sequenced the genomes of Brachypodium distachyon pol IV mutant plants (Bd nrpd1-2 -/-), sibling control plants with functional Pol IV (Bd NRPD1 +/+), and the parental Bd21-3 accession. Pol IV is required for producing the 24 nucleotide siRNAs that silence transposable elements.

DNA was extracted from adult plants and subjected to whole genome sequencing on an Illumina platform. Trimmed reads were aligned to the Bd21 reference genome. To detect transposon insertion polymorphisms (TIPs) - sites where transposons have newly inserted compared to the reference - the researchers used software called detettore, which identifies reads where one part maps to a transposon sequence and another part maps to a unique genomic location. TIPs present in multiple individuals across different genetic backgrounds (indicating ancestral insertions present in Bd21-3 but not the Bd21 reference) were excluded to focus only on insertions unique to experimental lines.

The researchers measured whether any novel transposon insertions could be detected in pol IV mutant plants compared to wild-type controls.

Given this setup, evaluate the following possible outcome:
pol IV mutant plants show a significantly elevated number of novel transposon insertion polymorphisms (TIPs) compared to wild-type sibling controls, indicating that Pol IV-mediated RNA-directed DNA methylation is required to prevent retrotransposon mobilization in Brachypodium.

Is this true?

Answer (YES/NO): YES